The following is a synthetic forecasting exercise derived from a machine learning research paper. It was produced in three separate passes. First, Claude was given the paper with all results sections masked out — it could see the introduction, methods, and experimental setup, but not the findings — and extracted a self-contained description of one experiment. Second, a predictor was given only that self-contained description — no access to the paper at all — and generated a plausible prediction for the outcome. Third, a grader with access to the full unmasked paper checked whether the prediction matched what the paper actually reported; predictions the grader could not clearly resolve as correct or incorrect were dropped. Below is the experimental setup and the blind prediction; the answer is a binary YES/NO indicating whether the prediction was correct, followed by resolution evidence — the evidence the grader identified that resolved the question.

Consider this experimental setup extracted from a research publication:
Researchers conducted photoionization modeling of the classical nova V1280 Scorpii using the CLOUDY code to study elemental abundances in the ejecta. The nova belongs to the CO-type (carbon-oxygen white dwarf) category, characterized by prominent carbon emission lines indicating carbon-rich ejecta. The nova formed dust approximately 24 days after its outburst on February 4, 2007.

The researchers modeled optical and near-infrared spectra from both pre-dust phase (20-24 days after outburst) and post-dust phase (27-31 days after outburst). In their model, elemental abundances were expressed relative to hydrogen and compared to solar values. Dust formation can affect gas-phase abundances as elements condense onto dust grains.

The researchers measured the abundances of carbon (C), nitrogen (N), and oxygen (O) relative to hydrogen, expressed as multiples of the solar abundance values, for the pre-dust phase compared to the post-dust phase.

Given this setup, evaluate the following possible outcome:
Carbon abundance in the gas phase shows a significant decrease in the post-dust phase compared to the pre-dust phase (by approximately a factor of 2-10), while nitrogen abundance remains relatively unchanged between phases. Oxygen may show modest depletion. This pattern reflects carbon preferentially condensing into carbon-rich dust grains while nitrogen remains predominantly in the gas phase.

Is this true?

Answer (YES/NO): YES